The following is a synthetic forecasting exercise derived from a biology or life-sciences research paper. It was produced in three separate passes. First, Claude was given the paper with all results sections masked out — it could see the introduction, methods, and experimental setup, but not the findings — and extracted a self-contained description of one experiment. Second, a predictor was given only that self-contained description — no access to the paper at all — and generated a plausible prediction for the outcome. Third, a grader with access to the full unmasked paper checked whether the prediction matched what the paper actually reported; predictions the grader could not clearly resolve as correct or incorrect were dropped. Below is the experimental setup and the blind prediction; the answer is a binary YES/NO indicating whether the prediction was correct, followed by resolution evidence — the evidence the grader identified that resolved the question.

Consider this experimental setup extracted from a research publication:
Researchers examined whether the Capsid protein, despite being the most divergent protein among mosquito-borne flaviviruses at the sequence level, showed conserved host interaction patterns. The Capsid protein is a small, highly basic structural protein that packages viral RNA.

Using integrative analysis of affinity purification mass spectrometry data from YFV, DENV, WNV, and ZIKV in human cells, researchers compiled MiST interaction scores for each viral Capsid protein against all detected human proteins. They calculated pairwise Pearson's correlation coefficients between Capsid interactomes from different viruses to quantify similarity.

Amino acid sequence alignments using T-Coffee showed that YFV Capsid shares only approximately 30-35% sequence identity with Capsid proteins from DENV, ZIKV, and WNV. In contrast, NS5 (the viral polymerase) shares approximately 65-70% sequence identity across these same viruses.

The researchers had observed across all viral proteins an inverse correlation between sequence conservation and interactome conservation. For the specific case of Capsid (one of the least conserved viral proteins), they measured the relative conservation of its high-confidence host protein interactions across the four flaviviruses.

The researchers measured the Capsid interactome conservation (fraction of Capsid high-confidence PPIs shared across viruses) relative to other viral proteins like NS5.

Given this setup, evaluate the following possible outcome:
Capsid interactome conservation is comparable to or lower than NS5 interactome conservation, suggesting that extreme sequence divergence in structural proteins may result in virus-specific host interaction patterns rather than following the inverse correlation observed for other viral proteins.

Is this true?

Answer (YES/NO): NO